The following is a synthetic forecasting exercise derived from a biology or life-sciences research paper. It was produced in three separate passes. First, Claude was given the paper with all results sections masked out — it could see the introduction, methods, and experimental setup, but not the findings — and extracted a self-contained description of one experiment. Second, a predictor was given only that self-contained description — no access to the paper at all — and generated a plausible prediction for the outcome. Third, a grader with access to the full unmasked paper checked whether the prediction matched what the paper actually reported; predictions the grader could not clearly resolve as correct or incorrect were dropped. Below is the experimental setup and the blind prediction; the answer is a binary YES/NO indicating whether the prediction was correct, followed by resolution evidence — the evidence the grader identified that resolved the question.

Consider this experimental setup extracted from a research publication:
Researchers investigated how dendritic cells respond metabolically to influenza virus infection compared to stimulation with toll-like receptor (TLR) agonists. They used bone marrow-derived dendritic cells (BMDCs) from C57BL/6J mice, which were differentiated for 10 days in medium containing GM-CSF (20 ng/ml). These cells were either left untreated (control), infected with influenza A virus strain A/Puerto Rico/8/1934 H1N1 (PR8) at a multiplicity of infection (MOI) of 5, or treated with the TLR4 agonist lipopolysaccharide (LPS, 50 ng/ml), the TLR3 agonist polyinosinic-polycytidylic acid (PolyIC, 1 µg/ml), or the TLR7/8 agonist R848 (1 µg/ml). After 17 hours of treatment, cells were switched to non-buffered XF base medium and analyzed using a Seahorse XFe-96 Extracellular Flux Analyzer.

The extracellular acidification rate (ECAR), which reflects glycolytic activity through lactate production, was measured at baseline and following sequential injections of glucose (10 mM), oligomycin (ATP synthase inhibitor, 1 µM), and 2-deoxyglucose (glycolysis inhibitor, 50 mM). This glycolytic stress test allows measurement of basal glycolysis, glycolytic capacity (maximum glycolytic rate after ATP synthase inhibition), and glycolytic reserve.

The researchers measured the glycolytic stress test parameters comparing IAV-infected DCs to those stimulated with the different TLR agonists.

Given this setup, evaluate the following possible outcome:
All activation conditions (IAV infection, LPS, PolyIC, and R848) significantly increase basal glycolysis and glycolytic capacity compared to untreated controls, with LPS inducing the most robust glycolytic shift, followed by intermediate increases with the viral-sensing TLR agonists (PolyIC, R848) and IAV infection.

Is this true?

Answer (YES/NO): NO